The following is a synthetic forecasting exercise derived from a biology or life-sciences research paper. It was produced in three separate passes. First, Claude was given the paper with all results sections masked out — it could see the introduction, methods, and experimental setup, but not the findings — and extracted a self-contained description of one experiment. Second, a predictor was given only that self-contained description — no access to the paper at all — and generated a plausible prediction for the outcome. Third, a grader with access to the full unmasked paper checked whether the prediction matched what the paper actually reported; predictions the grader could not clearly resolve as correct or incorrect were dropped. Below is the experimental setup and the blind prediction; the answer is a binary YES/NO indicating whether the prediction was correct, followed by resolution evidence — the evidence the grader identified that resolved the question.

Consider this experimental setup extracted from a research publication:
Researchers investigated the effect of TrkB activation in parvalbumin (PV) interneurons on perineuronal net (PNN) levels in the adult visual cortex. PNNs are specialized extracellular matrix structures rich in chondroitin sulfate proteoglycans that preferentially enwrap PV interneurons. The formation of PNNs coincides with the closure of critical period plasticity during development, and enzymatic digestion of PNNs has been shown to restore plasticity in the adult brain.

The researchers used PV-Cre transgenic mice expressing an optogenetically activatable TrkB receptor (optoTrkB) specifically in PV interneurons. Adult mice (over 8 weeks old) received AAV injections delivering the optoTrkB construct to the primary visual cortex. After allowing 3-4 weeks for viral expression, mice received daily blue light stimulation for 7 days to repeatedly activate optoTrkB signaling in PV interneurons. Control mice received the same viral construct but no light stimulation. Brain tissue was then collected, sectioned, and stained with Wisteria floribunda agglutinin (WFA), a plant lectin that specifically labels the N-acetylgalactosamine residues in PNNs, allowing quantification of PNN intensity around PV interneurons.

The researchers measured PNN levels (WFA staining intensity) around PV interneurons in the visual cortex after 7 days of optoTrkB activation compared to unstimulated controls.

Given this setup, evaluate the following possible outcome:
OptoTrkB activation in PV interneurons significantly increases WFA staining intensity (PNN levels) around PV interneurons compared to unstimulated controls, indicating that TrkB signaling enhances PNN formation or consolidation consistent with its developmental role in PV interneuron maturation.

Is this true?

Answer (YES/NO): NO